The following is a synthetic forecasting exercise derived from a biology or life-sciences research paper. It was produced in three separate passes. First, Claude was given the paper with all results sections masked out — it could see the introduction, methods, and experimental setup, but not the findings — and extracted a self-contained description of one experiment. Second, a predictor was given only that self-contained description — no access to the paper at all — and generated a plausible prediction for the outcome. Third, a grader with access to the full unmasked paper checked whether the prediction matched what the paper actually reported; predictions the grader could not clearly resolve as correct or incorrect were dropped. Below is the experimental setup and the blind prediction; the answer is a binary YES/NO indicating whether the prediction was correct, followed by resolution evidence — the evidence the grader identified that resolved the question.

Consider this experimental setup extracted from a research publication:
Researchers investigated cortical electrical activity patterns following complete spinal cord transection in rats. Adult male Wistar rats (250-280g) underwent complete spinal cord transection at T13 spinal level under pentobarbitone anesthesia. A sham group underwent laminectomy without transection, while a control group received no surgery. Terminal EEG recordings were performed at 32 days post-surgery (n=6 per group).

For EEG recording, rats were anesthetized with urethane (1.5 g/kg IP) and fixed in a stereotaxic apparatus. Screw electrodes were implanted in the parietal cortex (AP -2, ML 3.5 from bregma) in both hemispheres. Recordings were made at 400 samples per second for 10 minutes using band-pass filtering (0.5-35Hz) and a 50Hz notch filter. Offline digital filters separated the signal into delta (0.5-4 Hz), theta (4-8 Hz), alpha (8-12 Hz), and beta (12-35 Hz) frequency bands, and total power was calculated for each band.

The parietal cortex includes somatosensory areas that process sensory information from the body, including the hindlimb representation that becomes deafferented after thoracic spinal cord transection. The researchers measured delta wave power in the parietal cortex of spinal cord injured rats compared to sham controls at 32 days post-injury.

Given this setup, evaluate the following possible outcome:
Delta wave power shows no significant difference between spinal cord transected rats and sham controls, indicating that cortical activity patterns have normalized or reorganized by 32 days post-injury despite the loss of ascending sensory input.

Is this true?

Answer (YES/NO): NO